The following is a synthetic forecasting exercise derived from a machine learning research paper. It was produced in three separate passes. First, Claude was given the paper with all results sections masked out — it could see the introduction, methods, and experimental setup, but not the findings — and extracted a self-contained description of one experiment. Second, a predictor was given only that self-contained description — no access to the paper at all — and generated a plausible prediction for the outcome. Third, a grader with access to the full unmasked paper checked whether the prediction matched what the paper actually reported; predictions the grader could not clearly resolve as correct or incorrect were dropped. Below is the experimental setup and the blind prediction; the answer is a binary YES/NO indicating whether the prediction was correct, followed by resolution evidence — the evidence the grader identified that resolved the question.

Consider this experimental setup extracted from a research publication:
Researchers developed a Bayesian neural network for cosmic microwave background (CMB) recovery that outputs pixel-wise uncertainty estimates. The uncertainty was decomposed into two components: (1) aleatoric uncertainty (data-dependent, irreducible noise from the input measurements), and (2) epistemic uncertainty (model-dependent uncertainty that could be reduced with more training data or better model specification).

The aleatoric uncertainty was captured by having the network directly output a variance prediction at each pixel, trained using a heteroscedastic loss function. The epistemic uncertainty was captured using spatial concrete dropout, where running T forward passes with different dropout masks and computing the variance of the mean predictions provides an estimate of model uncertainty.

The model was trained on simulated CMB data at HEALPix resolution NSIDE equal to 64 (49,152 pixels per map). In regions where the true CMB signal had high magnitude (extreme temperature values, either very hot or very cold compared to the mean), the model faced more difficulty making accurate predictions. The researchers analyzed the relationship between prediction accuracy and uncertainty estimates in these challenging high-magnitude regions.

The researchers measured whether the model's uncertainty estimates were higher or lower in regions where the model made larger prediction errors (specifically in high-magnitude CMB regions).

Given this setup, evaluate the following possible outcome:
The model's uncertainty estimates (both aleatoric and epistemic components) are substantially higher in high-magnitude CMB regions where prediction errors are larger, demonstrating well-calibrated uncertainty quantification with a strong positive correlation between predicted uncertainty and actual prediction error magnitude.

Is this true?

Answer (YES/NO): NO